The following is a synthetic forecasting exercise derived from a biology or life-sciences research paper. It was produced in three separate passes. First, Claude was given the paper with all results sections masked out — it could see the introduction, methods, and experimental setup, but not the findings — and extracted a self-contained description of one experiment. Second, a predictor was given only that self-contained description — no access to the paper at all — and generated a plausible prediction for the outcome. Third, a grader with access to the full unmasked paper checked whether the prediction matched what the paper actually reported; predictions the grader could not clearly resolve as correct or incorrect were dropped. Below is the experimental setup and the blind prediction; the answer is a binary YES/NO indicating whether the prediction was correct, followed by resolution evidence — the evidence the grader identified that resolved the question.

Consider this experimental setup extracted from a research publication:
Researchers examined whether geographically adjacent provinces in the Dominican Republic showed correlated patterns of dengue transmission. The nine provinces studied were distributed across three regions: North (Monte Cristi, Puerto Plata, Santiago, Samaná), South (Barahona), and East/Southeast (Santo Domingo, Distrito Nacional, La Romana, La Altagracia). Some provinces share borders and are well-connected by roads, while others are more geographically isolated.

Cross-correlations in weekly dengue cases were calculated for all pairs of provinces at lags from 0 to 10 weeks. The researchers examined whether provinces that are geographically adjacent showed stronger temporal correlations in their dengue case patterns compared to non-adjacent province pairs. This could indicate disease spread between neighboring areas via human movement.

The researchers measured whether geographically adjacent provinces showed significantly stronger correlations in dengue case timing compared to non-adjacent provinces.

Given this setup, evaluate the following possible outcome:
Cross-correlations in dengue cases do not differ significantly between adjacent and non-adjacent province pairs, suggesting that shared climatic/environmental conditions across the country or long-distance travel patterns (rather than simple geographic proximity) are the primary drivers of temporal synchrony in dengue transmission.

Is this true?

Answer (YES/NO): NO